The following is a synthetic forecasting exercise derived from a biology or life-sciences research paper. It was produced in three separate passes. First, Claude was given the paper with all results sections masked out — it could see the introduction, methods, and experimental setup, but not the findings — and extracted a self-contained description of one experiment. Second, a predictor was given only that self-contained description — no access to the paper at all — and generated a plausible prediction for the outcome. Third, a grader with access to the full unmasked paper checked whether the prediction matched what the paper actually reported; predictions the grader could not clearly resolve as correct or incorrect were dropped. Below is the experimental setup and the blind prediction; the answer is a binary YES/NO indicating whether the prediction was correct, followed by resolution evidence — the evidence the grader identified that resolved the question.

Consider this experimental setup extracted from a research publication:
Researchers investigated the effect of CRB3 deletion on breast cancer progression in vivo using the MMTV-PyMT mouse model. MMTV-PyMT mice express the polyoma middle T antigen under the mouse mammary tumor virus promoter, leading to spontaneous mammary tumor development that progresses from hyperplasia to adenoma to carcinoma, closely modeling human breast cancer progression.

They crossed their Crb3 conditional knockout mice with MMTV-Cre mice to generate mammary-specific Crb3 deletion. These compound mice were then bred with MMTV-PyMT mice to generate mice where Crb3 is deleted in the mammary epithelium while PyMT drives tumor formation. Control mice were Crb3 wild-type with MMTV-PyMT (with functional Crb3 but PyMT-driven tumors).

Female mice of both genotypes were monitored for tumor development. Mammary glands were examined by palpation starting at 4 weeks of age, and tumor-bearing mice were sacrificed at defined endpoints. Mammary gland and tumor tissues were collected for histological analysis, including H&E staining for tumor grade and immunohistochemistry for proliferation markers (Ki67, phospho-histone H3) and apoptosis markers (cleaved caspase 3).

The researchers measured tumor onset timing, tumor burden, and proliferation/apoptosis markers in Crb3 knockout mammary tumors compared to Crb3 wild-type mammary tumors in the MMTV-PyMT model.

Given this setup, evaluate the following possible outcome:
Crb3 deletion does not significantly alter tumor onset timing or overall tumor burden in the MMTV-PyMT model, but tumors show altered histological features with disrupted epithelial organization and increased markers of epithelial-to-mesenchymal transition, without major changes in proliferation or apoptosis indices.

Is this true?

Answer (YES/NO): NO